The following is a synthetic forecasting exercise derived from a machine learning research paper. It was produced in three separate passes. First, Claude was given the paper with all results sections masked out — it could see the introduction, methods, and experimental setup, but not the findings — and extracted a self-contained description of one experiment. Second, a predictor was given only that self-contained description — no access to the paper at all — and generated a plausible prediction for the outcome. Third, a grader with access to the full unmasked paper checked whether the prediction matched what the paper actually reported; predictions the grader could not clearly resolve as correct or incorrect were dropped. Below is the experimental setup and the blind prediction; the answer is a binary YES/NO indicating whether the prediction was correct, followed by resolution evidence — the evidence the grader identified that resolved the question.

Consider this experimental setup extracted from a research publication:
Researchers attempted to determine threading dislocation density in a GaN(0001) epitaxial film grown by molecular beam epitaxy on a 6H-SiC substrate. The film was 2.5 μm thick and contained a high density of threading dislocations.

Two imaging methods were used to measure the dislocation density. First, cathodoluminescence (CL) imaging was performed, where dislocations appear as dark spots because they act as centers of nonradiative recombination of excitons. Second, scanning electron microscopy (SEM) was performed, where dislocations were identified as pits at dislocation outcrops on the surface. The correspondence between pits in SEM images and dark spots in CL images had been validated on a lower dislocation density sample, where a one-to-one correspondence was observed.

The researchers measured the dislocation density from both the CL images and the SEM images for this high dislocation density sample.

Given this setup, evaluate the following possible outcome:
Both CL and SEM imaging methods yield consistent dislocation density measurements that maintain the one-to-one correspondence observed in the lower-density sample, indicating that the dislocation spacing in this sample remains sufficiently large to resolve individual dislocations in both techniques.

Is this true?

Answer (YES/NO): NO